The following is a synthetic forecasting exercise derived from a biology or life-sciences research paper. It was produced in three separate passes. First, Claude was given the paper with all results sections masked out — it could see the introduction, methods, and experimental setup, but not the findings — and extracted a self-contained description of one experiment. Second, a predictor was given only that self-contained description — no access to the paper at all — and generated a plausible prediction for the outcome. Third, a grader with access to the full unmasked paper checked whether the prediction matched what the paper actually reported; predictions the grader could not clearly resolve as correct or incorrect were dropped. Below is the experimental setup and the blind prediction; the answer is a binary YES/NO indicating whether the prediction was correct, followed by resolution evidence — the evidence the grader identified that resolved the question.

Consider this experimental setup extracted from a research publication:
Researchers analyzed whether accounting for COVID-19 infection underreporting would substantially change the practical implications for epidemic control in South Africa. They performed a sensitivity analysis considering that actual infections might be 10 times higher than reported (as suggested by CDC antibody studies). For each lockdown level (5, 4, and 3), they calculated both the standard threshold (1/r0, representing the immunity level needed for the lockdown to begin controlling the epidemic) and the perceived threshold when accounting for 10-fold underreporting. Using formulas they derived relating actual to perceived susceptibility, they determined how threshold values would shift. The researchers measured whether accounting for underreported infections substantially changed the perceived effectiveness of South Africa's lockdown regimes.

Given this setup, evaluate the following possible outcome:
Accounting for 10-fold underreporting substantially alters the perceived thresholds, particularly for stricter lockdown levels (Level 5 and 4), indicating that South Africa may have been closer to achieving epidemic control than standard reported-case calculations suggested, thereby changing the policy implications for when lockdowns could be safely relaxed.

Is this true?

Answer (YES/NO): NO